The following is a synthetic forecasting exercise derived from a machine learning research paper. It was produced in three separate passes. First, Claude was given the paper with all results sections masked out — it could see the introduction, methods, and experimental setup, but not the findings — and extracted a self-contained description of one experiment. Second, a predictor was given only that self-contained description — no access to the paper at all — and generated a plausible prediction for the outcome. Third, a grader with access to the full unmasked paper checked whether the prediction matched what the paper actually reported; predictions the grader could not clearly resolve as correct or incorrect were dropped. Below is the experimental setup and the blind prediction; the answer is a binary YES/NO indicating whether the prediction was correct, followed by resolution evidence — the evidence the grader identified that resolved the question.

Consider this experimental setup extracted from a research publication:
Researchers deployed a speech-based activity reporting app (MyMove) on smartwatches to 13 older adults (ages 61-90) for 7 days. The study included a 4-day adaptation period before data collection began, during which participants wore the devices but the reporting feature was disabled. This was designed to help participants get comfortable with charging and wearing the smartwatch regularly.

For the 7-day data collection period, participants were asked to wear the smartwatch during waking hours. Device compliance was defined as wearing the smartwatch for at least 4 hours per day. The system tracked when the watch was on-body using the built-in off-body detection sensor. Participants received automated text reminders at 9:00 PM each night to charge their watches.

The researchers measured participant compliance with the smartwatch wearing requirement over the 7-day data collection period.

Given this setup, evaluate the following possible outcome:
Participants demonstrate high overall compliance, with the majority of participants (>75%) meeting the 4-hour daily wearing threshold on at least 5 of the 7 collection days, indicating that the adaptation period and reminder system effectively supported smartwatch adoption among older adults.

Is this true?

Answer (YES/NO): YES